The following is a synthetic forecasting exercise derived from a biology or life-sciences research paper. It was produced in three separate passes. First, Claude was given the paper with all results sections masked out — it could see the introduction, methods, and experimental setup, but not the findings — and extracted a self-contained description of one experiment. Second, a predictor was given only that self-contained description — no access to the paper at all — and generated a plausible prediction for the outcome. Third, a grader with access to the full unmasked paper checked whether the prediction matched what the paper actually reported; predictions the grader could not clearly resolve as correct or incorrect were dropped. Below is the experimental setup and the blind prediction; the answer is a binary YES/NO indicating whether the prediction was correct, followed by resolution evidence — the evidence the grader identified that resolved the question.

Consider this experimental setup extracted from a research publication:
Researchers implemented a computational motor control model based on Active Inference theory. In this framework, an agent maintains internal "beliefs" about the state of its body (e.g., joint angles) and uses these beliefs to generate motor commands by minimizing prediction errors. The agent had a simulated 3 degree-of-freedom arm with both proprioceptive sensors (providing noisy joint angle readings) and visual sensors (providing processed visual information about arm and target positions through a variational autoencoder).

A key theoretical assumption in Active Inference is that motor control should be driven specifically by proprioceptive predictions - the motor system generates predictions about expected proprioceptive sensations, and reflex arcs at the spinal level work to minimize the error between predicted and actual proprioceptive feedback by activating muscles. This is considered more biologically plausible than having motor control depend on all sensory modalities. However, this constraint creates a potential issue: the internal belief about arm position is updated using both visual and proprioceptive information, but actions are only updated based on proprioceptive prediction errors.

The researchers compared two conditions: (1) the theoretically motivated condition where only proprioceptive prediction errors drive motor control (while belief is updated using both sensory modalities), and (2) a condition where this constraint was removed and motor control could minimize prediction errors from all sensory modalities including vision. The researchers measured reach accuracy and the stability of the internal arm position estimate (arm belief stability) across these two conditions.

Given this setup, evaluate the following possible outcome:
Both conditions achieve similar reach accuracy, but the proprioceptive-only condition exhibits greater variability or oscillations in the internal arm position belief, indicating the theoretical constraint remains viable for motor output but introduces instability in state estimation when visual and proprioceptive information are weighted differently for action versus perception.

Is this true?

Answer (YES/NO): NO